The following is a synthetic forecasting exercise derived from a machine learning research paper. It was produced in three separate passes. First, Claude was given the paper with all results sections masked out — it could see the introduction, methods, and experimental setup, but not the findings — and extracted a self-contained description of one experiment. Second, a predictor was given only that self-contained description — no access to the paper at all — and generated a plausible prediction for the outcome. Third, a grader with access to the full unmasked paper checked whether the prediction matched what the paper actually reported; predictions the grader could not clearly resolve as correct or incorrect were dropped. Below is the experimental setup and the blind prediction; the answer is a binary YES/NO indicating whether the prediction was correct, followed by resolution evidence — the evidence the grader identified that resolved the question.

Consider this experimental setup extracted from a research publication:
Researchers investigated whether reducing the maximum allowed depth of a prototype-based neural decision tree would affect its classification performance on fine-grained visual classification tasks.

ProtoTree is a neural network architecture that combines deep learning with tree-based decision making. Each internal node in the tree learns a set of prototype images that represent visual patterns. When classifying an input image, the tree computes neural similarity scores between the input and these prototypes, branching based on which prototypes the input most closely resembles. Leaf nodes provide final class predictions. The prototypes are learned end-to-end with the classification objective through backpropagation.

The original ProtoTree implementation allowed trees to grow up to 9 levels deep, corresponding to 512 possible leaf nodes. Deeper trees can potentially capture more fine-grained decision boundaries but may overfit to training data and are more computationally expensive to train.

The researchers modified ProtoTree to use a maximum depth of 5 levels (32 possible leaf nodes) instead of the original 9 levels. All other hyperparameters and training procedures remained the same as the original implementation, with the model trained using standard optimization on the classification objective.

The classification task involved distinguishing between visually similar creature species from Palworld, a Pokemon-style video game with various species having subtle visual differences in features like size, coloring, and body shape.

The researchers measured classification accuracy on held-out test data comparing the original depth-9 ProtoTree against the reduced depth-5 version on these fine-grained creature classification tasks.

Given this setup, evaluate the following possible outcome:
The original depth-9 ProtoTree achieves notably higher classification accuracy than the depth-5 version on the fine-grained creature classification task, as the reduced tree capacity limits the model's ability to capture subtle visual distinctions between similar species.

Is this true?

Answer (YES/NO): NO